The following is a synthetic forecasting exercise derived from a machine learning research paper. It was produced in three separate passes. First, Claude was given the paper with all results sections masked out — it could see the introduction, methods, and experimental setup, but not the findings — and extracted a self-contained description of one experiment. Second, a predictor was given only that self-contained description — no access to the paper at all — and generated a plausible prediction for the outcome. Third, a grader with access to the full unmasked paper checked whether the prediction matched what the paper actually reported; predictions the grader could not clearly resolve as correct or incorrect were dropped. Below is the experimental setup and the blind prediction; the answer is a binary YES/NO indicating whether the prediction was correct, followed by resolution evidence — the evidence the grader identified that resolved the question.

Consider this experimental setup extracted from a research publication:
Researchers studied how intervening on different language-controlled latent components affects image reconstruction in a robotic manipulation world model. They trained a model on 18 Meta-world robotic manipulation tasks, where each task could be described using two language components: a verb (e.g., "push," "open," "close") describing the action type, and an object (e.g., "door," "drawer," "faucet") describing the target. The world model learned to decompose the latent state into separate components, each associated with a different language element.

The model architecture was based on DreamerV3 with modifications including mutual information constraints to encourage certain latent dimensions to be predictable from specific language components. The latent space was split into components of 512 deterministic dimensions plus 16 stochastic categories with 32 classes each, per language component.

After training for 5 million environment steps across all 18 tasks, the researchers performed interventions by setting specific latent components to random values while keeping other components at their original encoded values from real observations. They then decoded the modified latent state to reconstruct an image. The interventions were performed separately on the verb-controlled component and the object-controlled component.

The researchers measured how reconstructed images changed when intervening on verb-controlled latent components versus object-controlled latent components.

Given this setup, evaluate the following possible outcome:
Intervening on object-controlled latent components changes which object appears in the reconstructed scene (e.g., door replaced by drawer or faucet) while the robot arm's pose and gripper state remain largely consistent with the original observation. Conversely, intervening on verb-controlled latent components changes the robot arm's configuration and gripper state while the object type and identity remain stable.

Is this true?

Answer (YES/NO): NO